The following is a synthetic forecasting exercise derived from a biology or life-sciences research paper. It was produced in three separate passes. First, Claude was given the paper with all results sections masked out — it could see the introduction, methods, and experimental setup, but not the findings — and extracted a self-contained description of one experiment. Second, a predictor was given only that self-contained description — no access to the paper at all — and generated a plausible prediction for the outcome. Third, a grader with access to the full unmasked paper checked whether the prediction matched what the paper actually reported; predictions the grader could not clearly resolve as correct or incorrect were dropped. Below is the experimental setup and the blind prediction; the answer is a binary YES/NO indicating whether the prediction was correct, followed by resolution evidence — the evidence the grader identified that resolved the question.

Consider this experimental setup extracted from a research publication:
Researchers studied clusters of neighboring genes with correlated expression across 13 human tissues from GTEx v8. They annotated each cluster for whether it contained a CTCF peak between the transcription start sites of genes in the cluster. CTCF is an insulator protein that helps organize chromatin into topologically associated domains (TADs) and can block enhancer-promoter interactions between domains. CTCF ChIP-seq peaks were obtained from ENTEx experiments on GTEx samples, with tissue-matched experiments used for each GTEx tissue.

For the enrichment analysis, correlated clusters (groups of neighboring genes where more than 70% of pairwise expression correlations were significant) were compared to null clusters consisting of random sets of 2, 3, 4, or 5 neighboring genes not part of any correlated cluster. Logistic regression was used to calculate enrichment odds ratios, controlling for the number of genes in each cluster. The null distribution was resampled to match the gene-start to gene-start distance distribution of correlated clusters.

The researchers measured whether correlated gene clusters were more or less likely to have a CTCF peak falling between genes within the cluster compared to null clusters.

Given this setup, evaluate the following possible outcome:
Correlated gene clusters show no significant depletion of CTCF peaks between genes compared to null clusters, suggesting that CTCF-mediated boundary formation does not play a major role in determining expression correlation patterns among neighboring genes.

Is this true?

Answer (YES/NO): NO